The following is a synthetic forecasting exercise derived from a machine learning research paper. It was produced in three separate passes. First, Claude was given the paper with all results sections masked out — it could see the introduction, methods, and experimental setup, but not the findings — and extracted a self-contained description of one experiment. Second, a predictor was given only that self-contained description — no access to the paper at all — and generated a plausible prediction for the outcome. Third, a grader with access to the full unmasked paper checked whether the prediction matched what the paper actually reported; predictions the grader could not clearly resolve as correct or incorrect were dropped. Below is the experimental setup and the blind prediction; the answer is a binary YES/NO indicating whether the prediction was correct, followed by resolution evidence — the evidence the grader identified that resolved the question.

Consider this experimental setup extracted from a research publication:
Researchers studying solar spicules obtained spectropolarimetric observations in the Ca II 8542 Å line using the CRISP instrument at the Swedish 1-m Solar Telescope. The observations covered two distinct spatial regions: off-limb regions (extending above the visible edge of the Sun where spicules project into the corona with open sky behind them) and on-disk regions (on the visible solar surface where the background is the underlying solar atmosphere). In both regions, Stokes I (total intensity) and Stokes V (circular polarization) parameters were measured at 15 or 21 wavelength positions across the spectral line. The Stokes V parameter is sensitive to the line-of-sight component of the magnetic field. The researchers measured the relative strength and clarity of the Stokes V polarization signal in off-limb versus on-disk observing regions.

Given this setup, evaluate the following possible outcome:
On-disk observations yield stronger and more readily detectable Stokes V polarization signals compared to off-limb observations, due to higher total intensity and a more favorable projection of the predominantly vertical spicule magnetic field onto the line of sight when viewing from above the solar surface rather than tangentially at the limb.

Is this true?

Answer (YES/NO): NO